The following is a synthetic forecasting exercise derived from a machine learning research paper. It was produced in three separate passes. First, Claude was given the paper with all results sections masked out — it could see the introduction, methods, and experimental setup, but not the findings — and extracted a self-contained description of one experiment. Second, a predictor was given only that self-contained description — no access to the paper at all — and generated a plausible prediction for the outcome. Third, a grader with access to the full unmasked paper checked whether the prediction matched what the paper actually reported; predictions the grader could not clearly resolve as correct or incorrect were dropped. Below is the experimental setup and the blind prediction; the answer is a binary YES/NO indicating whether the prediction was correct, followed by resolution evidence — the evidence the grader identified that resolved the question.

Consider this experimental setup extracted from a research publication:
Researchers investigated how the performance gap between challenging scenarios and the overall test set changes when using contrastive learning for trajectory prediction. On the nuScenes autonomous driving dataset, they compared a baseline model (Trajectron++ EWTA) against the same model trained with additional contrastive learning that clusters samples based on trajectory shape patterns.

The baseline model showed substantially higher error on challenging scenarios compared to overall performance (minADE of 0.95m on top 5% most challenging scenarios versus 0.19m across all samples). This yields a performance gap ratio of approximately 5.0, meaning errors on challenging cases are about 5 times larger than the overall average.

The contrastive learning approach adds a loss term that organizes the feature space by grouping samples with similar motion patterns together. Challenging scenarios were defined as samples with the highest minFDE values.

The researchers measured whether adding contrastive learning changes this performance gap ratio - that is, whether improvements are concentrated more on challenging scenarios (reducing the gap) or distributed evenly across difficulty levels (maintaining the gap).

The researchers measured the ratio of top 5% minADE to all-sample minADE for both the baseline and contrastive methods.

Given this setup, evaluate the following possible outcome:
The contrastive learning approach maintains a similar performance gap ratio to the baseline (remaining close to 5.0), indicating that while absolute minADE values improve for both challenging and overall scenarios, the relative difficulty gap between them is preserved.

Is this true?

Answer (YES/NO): NO